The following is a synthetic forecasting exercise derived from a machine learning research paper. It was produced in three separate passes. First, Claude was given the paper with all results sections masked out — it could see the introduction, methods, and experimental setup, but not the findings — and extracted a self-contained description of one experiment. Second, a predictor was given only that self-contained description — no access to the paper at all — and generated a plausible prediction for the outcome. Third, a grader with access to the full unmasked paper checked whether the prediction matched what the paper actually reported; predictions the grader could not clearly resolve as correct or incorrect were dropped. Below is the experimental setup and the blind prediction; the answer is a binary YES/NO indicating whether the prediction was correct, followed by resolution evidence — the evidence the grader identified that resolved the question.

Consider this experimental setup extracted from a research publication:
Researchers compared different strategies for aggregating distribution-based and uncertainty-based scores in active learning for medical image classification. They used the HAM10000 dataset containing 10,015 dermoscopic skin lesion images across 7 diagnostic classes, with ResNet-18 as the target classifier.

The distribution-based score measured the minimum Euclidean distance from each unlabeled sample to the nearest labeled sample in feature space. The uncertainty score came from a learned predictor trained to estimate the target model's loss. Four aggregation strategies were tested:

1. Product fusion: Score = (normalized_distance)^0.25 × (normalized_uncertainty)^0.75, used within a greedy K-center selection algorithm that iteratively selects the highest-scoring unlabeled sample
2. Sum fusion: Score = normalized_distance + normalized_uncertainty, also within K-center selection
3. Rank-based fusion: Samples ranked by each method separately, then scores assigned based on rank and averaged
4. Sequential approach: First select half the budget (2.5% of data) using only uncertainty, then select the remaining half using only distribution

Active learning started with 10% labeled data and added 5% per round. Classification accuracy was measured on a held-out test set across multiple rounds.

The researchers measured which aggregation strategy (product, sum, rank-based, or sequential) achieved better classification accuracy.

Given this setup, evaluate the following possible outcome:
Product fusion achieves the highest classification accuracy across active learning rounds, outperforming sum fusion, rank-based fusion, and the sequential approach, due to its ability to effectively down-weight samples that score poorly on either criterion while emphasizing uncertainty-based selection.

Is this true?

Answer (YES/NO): YES